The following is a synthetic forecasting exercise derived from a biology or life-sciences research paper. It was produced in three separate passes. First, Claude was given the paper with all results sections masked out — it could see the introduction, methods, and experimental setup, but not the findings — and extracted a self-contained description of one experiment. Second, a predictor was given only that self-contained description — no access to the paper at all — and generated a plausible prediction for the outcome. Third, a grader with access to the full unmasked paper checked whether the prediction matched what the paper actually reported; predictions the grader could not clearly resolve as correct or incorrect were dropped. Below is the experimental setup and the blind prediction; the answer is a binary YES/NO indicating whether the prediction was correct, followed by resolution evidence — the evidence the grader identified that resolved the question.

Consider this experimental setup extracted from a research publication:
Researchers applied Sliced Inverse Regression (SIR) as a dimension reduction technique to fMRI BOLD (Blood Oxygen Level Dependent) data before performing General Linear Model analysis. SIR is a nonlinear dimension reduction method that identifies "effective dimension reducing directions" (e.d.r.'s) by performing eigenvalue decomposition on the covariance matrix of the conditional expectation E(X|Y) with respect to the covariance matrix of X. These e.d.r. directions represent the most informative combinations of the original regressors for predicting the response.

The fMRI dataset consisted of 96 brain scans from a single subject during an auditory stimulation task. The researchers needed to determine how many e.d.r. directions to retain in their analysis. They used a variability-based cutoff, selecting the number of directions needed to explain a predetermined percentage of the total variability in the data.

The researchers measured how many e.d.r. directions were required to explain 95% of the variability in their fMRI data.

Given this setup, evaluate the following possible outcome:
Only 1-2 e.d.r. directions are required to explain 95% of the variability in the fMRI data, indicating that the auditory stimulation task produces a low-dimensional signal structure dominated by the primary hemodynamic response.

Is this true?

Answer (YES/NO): NO